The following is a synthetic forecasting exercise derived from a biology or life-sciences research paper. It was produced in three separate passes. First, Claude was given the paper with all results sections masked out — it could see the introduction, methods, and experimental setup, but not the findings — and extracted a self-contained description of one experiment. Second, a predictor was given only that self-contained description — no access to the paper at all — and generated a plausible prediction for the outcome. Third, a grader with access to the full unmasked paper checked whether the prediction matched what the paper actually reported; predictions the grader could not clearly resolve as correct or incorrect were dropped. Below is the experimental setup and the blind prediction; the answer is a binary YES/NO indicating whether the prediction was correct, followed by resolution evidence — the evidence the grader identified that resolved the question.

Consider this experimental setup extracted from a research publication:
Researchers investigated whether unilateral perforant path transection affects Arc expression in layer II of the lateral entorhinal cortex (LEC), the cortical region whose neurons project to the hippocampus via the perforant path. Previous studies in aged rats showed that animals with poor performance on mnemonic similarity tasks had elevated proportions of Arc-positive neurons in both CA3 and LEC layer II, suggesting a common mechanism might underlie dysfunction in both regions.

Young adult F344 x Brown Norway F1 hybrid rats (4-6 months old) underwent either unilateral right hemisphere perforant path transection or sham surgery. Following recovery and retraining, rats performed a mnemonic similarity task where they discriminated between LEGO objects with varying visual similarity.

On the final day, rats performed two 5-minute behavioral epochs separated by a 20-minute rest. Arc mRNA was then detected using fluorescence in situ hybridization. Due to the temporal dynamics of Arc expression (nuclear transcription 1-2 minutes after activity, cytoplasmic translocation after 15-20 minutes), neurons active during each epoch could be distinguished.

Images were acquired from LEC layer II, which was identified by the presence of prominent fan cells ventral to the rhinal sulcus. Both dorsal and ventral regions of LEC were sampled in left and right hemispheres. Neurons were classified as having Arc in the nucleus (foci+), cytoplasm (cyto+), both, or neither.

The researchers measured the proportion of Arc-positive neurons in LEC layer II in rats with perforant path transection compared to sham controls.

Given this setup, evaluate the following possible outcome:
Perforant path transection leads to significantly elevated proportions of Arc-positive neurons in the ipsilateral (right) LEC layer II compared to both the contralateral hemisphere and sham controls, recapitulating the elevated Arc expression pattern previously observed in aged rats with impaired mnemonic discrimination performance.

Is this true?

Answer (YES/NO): NO